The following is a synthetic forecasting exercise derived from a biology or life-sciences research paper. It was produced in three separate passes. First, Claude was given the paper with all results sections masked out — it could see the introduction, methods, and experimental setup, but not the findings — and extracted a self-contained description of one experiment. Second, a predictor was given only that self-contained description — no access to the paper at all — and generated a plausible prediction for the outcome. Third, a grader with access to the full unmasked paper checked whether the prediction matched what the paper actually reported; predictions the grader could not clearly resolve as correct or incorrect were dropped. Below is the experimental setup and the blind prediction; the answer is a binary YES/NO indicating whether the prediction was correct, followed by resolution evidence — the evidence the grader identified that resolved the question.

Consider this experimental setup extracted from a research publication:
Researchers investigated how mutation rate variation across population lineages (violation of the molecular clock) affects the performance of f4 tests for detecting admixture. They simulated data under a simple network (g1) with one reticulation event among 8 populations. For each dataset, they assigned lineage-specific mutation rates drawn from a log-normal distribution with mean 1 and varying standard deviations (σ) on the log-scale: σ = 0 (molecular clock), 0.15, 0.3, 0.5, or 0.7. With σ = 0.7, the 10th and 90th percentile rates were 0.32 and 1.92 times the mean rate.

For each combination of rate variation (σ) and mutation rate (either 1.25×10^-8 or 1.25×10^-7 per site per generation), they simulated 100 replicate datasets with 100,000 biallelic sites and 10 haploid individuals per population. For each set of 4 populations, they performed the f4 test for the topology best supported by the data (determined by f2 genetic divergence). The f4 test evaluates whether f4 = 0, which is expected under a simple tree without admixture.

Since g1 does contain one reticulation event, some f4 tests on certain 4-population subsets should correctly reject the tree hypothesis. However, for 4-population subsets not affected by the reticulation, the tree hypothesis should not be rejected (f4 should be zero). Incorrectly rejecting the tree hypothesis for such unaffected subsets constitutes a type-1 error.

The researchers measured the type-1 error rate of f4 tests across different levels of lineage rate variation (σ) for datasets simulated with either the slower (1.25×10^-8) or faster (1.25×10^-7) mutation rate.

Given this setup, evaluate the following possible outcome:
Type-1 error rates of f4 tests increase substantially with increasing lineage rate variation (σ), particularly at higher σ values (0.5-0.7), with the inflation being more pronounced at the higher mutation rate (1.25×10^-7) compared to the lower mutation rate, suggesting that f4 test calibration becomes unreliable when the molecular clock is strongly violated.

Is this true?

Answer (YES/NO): YES